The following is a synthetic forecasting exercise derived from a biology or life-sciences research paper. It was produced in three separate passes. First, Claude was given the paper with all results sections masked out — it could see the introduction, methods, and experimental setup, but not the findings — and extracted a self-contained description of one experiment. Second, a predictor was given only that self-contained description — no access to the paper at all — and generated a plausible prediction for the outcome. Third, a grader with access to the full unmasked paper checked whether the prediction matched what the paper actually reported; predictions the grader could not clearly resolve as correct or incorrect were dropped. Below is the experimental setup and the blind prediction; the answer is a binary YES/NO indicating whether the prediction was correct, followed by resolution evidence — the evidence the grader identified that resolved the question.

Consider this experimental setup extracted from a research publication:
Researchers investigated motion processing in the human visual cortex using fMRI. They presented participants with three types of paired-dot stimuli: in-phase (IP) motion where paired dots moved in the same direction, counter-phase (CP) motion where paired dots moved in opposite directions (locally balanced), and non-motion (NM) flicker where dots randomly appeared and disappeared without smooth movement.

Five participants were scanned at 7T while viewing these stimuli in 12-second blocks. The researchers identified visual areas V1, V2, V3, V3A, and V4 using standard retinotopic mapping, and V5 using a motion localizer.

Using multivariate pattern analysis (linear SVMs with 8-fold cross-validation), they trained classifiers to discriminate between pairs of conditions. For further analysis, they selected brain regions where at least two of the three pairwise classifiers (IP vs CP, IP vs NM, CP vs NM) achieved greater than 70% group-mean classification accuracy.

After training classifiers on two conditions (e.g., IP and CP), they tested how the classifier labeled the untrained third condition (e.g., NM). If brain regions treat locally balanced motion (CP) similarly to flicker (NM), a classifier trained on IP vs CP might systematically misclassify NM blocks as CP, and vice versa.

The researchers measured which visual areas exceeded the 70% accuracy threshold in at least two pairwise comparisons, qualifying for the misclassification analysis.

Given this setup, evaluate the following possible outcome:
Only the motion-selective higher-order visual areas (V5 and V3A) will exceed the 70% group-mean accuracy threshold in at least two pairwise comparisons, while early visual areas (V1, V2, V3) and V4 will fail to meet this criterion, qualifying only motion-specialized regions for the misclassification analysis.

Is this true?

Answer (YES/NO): YES